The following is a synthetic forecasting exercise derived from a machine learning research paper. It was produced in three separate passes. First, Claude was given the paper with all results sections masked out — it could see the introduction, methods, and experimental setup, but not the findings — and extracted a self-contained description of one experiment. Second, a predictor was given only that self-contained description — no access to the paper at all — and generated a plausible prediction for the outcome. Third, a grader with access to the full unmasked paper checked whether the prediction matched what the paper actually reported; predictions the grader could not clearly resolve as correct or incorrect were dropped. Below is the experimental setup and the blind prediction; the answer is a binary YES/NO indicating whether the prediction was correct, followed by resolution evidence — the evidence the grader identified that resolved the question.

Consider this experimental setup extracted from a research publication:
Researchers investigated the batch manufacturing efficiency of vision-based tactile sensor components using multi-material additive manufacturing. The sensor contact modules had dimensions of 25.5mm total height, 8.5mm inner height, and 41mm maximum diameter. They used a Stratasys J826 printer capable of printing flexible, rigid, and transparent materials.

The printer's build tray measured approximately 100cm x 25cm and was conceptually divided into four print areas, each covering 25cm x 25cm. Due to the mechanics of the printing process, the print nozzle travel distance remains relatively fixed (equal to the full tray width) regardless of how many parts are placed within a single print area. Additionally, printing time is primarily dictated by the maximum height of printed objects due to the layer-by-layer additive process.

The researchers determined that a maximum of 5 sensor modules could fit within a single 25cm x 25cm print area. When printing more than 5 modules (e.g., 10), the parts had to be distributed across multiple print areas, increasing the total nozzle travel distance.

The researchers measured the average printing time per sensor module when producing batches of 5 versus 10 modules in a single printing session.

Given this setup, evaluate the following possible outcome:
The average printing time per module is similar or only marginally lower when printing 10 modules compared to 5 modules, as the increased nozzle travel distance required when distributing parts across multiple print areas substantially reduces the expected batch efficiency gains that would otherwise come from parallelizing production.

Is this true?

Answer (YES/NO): NO